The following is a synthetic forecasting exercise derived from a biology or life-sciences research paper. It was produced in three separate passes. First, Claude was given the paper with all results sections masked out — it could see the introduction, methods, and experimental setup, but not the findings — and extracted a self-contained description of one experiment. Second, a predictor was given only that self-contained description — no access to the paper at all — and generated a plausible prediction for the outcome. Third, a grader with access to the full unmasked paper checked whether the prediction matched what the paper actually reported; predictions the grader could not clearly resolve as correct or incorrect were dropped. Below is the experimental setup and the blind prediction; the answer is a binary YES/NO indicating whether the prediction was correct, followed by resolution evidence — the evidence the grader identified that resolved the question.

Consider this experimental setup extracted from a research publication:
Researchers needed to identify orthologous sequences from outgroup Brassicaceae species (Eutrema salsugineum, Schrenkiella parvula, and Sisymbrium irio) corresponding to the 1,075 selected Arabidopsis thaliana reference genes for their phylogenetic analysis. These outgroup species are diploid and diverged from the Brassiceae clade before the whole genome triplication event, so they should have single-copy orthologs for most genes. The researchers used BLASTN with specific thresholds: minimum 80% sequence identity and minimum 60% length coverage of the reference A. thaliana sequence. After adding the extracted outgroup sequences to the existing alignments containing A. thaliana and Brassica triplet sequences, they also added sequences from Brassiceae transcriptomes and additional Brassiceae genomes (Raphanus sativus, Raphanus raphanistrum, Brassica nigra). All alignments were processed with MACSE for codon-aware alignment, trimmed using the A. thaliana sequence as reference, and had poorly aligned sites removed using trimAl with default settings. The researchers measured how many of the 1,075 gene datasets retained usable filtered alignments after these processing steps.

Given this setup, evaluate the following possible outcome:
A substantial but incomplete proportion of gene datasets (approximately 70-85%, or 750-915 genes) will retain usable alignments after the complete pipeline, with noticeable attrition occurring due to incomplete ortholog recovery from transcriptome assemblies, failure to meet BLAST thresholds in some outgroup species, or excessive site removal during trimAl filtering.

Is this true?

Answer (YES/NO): NO